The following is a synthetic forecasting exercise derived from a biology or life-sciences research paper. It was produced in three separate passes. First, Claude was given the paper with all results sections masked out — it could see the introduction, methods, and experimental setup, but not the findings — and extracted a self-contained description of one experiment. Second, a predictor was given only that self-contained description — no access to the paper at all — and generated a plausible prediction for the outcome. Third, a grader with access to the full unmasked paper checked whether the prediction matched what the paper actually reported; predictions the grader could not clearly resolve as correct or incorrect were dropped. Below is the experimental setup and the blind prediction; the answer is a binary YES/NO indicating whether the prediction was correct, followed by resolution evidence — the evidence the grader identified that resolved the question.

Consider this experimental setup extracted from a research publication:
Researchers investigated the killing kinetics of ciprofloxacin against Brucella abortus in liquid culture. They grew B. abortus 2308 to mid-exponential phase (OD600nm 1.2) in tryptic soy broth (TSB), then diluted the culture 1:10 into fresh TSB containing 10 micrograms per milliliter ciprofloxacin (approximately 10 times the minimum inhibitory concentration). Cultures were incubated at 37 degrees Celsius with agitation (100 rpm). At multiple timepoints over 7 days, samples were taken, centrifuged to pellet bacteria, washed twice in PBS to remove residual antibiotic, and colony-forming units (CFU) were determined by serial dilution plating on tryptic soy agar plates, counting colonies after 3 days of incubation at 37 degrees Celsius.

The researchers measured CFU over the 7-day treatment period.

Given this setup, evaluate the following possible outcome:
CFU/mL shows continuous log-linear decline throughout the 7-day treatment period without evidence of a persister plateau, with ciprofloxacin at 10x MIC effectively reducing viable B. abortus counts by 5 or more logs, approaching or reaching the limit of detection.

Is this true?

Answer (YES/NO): NO